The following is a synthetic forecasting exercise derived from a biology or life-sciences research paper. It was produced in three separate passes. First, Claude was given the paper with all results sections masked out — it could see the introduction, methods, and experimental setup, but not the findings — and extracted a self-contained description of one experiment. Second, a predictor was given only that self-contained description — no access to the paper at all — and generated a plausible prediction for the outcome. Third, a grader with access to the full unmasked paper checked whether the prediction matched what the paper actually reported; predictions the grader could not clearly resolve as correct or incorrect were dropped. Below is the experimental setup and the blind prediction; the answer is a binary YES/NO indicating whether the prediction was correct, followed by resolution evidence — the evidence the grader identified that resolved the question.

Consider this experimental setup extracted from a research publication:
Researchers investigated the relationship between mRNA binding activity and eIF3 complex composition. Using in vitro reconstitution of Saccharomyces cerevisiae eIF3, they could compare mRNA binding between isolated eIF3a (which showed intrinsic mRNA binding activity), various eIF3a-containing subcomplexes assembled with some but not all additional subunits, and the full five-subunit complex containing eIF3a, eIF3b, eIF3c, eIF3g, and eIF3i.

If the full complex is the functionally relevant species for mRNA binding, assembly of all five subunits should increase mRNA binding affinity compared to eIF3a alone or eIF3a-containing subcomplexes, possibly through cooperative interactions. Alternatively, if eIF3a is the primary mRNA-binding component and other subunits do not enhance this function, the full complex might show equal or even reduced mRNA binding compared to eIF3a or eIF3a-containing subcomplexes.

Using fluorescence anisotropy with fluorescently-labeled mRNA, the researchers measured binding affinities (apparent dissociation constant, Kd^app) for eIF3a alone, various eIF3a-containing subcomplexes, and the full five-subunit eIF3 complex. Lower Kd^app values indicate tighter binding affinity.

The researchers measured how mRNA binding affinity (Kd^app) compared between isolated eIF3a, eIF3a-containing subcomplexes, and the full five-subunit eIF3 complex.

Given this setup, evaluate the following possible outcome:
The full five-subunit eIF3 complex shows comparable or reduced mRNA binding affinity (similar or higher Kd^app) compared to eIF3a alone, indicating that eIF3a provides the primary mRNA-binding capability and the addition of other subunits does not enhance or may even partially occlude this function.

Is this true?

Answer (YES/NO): NO